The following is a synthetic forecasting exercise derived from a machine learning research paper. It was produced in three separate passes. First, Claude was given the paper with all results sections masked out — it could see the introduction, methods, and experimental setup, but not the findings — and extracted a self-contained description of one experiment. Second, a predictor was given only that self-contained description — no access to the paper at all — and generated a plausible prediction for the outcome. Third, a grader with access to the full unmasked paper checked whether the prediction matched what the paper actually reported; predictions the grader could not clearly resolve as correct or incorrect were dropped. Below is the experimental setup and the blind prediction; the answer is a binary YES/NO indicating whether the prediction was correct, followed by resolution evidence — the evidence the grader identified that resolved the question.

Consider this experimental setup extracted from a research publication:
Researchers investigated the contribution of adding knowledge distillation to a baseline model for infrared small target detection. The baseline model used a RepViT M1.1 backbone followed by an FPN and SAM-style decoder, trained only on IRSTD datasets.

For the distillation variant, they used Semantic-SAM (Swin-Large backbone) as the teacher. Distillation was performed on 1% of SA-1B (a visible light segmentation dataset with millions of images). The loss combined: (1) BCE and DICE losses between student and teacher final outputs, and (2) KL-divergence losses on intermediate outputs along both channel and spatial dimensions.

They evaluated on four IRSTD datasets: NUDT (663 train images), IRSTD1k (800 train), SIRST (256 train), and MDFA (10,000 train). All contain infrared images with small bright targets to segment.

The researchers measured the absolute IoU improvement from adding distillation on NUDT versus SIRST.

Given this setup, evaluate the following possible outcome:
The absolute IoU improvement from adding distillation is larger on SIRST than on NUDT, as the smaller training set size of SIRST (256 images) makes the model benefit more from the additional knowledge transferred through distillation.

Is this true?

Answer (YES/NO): YES